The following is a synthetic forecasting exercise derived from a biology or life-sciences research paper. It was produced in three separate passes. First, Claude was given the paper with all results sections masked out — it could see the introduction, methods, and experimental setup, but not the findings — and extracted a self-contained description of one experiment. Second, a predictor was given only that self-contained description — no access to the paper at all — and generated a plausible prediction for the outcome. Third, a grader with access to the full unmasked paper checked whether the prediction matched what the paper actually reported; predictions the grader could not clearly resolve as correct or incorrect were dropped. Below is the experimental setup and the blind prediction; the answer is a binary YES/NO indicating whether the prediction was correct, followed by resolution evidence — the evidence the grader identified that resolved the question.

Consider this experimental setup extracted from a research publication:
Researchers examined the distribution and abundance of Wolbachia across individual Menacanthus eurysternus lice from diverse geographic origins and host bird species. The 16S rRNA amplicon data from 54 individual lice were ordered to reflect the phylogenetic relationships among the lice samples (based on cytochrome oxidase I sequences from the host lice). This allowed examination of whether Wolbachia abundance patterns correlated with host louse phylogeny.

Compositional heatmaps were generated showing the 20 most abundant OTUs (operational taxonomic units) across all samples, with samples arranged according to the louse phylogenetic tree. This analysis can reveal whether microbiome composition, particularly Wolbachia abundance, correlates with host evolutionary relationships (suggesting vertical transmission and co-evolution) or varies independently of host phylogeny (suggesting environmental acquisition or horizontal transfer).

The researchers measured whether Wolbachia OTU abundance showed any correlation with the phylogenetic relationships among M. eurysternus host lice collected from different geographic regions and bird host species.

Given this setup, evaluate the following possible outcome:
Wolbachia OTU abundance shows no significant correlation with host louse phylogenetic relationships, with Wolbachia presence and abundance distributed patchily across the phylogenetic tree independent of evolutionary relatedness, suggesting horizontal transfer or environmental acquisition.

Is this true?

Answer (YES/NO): NO